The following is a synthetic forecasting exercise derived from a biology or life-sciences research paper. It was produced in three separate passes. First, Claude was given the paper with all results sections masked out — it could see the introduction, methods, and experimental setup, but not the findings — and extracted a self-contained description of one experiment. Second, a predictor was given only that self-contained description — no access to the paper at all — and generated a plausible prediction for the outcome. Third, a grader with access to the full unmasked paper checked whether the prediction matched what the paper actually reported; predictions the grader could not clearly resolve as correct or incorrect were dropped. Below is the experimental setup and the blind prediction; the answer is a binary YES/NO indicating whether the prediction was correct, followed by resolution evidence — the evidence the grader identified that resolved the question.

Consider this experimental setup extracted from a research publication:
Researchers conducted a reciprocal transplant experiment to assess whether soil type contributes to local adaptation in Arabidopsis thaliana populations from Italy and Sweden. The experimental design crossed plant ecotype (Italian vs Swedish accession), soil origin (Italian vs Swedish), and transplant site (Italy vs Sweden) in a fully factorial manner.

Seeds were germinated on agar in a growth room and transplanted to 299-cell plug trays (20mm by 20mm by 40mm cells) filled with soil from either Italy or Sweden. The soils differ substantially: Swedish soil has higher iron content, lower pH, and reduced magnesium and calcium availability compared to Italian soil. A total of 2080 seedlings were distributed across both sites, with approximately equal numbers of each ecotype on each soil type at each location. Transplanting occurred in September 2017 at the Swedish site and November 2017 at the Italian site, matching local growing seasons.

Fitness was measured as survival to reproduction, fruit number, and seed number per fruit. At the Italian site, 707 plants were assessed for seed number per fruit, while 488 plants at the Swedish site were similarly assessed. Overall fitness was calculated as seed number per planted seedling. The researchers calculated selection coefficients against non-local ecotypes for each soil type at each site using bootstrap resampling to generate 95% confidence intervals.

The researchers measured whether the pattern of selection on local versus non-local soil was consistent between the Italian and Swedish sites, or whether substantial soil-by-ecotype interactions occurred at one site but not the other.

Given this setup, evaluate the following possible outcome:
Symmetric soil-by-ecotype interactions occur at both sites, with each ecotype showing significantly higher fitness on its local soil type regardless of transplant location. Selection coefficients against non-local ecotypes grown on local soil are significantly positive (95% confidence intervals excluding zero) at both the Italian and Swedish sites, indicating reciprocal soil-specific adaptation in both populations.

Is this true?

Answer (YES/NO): NO